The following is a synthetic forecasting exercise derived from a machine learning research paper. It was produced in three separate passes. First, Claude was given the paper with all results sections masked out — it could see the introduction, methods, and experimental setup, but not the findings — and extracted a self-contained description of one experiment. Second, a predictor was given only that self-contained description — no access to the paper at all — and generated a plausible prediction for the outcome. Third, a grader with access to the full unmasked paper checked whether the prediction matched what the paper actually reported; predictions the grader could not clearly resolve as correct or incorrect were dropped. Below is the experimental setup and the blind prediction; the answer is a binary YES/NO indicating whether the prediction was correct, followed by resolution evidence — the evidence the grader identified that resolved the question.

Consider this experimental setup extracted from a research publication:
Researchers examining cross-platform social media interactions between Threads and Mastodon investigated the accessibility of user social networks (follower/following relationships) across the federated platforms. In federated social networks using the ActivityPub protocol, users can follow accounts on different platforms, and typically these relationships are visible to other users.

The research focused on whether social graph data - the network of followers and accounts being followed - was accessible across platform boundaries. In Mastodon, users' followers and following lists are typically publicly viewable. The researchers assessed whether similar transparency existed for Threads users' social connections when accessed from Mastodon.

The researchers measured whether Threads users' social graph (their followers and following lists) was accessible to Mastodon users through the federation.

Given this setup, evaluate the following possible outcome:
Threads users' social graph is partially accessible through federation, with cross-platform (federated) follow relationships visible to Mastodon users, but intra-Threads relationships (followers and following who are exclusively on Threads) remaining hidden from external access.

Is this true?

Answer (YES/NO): NO